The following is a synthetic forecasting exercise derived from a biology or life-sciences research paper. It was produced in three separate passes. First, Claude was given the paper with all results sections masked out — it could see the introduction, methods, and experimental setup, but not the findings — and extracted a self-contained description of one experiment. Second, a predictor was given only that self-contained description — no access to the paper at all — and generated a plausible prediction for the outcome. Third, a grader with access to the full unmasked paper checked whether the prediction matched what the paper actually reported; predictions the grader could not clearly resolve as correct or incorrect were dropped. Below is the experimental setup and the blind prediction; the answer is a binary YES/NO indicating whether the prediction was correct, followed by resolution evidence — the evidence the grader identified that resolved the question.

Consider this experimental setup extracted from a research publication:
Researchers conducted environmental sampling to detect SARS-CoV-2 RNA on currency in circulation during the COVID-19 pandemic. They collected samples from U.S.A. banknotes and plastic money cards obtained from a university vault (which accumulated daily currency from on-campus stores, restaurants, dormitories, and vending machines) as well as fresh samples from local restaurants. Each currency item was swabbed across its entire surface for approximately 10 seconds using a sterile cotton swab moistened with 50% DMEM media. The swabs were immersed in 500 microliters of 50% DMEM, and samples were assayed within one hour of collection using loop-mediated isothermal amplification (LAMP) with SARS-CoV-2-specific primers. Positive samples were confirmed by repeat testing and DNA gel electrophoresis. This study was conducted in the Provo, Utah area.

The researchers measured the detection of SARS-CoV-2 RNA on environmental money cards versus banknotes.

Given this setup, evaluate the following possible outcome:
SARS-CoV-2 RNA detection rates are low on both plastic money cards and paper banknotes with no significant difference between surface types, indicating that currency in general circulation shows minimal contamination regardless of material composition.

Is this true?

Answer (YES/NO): NO